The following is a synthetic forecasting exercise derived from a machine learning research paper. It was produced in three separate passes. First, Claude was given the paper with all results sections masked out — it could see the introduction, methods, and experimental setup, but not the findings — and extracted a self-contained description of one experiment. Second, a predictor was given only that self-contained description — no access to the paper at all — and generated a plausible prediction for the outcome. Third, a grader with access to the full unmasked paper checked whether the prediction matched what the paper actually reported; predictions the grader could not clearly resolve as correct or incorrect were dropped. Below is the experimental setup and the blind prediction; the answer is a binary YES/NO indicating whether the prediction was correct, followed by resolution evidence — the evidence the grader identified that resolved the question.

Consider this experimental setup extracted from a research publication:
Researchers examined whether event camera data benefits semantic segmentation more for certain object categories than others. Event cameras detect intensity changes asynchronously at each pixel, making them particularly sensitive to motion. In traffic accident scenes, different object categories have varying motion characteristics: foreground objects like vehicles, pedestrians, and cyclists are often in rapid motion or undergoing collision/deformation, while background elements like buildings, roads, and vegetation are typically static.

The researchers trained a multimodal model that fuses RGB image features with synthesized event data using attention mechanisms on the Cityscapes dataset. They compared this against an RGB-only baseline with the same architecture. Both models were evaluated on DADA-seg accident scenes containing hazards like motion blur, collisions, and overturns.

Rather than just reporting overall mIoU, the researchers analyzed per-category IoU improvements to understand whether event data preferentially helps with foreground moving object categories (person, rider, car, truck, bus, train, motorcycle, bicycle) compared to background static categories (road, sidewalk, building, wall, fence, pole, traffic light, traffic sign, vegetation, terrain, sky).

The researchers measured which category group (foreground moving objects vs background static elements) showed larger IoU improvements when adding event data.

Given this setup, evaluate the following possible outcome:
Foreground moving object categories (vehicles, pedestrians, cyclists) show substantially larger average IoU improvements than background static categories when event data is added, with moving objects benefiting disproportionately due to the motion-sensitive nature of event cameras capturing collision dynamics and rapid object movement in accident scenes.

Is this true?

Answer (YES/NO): YES